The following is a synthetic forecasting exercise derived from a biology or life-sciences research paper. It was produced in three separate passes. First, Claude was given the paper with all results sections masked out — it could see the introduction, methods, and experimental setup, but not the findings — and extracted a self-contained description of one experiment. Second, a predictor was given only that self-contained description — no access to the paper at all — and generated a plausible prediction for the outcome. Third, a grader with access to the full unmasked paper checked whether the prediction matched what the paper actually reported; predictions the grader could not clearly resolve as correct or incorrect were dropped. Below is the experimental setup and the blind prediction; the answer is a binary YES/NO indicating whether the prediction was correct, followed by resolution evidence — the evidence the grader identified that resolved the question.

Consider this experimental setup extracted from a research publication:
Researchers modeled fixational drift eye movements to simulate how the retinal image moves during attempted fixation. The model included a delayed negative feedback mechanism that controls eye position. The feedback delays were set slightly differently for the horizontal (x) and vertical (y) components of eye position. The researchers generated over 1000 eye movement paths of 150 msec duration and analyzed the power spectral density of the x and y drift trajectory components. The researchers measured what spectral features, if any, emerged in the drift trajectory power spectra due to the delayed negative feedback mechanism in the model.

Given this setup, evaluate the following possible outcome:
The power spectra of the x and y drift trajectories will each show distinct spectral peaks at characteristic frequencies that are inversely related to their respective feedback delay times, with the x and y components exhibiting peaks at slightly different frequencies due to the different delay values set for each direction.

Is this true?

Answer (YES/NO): YES